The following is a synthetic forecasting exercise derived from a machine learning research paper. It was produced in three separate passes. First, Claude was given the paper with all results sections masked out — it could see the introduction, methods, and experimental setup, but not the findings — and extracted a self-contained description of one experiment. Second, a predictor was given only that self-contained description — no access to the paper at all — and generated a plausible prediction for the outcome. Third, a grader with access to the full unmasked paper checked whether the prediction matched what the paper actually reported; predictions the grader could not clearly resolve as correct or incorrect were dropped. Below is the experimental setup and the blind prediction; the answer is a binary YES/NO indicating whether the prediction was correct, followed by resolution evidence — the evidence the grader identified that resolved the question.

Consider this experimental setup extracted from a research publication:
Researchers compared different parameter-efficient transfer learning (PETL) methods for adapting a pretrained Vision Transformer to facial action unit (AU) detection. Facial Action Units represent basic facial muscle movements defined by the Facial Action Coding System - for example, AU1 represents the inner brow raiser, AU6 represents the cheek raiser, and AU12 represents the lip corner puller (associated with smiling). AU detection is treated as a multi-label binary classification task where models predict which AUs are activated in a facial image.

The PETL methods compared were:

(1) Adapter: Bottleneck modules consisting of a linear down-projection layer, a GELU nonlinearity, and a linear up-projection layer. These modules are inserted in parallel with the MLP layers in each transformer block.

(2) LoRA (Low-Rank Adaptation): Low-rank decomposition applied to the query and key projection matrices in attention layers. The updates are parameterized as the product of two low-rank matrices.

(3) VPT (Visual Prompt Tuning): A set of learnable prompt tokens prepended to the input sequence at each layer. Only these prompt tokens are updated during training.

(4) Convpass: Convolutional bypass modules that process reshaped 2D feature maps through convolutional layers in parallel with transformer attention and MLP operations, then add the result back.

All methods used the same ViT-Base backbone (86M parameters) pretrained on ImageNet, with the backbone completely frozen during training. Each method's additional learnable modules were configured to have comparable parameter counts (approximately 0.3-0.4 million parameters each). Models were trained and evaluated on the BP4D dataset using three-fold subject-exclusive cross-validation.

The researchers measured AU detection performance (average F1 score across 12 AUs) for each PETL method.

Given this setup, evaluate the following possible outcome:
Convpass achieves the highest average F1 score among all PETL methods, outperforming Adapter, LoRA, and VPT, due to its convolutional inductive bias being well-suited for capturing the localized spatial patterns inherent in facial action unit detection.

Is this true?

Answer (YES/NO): YES